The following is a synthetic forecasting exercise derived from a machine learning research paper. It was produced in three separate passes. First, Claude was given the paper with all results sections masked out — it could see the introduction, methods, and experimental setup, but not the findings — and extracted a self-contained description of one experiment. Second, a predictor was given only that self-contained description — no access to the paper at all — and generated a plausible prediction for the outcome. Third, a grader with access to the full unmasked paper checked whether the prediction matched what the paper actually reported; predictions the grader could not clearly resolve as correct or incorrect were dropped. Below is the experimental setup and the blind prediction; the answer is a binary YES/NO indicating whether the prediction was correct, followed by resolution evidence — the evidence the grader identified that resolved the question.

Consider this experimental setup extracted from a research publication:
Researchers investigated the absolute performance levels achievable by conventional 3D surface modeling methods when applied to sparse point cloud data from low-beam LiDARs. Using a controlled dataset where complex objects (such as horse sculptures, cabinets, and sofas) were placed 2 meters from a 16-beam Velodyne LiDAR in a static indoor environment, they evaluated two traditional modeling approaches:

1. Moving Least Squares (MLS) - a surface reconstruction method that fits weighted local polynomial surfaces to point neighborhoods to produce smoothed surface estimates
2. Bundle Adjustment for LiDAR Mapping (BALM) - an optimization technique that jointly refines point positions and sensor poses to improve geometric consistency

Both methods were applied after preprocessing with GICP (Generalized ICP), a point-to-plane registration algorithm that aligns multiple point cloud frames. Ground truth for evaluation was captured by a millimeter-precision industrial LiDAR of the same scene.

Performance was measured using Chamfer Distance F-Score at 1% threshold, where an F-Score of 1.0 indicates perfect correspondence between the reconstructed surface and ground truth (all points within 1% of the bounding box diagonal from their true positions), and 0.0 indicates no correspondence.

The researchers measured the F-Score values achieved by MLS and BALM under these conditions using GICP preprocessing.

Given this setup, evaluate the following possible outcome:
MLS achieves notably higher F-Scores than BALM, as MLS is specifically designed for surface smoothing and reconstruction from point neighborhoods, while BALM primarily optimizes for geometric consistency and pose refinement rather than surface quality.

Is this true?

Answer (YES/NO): NO